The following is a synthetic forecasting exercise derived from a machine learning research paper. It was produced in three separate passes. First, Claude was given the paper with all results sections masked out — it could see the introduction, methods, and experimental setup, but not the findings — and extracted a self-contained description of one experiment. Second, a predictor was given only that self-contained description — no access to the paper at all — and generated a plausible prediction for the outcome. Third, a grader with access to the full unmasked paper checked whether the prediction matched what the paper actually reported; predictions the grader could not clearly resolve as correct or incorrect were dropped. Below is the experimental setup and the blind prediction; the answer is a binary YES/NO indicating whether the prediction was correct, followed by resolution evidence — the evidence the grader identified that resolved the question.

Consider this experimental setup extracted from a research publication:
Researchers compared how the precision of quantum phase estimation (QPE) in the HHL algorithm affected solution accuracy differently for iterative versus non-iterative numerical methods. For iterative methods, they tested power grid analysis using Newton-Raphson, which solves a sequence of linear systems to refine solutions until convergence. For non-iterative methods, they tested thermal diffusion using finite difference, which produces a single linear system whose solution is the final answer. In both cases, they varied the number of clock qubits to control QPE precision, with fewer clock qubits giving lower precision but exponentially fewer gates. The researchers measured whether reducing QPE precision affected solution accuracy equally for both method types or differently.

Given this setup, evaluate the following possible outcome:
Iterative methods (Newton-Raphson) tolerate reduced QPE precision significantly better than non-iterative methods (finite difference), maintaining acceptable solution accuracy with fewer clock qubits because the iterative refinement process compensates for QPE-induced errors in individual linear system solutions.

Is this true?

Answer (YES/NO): YES